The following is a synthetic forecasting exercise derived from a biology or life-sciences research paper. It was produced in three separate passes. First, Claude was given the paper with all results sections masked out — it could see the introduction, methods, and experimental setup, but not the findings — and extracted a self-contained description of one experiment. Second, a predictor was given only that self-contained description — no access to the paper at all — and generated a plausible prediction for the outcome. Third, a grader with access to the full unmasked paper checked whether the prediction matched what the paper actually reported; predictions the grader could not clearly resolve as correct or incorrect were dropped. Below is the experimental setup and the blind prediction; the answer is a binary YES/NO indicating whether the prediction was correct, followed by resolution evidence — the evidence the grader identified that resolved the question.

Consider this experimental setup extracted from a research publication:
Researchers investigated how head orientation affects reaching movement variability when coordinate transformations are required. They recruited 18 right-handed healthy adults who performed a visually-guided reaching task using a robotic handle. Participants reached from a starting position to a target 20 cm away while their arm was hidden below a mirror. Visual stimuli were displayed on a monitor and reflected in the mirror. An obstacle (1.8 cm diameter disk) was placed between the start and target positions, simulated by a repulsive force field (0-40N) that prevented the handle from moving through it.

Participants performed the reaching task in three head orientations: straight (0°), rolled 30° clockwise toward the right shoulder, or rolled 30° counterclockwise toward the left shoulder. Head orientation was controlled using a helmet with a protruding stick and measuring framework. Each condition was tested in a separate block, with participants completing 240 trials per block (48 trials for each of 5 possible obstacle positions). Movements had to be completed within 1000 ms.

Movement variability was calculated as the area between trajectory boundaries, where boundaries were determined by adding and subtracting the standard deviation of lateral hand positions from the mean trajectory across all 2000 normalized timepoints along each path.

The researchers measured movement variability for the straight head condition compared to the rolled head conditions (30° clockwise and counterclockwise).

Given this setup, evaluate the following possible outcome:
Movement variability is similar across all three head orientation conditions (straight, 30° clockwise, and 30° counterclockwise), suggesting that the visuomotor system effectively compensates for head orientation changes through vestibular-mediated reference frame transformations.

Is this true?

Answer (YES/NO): NO